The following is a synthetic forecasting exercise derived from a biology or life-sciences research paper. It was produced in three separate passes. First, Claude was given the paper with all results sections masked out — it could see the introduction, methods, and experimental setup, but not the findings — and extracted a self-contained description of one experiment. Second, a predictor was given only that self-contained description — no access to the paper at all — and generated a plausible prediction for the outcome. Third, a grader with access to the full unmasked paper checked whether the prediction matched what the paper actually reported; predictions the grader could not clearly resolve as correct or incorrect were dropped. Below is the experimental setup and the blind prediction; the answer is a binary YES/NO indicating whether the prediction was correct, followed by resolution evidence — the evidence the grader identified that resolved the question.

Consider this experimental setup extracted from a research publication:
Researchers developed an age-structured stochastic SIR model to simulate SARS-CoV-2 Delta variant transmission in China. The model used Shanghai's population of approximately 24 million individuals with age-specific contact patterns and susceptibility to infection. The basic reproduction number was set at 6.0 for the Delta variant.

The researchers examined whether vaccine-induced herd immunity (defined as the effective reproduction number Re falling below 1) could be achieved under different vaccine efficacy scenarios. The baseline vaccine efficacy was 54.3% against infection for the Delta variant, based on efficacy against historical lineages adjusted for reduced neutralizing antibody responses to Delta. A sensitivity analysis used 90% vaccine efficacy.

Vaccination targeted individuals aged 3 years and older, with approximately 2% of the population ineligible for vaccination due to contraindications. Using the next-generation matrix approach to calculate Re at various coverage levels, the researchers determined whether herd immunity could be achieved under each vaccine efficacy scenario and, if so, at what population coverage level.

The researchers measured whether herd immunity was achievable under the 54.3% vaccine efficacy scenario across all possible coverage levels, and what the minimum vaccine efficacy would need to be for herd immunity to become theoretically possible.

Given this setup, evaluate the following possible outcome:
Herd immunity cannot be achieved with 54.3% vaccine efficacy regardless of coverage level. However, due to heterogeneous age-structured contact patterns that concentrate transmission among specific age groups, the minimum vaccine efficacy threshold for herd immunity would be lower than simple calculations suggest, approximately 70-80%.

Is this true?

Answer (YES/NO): NO